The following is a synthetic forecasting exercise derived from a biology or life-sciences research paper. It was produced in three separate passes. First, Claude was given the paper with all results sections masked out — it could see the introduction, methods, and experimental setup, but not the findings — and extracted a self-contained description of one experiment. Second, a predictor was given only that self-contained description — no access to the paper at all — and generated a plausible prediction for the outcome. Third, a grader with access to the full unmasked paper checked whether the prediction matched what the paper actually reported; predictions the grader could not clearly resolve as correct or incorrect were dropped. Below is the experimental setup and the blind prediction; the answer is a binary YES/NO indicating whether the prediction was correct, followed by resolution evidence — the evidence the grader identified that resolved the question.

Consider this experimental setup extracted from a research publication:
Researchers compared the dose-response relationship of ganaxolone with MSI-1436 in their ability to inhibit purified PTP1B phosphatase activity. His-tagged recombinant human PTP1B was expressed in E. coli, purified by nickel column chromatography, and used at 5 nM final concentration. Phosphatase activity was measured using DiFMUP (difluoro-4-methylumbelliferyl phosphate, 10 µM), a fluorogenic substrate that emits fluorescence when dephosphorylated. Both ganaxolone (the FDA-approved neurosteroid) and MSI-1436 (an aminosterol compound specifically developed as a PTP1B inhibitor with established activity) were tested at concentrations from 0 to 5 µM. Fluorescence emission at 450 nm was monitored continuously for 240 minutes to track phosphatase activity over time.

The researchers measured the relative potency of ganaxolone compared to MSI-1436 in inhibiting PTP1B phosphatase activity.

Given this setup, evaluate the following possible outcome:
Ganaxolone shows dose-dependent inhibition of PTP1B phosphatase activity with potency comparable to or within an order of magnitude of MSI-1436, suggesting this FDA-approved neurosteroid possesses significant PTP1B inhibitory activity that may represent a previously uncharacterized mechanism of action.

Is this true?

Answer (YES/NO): YES